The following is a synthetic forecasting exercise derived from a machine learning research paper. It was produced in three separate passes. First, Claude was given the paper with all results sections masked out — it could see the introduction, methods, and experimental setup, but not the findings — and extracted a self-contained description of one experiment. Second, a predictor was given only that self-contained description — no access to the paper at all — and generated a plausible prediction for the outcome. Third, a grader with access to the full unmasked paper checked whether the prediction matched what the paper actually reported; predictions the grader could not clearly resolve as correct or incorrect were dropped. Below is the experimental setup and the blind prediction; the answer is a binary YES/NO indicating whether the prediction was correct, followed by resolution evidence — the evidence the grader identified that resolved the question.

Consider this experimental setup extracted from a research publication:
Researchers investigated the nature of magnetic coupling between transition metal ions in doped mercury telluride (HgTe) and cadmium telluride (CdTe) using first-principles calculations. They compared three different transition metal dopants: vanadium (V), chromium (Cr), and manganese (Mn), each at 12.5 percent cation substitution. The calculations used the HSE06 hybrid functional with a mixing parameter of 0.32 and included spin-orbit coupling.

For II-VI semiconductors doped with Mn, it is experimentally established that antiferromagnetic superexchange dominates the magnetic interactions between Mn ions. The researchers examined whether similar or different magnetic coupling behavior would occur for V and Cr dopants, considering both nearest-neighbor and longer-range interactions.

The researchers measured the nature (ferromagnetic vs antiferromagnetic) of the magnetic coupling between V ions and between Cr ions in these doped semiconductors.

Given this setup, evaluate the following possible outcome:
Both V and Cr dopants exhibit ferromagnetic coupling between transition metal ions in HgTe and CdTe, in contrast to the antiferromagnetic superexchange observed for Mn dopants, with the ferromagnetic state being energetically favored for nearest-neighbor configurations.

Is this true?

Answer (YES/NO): NO